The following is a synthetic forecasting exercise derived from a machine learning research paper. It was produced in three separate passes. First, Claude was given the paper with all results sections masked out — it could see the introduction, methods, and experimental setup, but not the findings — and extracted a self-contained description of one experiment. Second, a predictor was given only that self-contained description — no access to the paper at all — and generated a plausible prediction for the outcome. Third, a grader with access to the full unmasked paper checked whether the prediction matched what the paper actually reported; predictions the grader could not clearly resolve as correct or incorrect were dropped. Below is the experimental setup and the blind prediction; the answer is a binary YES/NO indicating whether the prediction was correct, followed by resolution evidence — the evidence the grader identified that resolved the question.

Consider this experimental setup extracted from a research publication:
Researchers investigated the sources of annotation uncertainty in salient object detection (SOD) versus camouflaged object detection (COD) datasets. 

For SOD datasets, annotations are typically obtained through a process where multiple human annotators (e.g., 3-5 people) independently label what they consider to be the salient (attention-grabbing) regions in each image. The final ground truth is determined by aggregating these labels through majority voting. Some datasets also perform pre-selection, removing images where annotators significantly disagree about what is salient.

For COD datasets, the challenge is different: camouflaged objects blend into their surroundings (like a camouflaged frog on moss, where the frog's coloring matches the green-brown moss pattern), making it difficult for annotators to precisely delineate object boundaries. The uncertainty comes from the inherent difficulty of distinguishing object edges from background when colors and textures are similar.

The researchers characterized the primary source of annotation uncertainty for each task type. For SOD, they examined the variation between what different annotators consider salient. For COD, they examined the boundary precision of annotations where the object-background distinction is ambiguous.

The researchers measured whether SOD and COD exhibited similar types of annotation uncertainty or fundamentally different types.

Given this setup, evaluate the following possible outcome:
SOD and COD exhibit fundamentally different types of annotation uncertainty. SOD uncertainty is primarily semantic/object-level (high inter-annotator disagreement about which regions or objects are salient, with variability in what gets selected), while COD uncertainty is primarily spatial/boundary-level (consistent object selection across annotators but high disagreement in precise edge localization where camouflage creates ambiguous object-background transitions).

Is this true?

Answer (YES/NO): YES